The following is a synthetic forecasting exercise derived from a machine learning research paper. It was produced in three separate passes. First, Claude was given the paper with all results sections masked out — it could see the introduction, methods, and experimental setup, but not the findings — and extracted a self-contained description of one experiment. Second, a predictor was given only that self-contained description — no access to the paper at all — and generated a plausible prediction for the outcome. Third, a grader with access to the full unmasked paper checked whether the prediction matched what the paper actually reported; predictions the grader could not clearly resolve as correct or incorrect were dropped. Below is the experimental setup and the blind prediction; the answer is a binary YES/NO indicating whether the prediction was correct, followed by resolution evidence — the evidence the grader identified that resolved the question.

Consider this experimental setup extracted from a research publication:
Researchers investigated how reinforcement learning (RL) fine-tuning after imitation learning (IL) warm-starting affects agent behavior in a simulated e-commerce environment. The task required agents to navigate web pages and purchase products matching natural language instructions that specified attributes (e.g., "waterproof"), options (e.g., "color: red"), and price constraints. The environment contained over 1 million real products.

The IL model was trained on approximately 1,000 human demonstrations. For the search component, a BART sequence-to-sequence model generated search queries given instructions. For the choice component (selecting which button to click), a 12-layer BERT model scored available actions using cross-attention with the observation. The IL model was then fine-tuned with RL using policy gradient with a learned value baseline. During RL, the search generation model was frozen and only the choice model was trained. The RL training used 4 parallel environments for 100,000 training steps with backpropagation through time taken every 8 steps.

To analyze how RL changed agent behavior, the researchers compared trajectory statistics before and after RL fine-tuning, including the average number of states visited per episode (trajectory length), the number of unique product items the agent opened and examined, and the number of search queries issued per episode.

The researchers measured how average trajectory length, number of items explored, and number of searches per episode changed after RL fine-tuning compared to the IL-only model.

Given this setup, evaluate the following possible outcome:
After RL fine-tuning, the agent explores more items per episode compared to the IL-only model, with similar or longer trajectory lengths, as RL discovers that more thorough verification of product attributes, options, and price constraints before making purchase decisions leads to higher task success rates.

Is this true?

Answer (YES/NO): NO